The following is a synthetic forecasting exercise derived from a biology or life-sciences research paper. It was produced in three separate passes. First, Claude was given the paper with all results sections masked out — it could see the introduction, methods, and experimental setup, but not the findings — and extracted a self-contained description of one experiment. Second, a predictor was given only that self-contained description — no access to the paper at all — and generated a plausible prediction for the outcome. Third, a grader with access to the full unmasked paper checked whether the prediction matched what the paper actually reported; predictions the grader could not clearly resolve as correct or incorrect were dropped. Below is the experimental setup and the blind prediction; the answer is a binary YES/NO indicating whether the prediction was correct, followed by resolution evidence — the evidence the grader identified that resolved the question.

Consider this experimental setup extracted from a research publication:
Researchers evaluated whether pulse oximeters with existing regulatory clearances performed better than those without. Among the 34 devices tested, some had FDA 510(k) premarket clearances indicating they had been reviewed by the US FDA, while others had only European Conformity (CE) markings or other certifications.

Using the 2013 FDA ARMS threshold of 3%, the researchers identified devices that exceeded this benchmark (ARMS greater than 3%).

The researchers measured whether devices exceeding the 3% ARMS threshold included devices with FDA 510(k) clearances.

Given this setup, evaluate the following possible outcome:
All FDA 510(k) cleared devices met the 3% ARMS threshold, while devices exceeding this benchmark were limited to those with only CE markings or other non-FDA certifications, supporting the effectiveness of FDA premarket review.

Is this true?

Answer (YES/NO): NO